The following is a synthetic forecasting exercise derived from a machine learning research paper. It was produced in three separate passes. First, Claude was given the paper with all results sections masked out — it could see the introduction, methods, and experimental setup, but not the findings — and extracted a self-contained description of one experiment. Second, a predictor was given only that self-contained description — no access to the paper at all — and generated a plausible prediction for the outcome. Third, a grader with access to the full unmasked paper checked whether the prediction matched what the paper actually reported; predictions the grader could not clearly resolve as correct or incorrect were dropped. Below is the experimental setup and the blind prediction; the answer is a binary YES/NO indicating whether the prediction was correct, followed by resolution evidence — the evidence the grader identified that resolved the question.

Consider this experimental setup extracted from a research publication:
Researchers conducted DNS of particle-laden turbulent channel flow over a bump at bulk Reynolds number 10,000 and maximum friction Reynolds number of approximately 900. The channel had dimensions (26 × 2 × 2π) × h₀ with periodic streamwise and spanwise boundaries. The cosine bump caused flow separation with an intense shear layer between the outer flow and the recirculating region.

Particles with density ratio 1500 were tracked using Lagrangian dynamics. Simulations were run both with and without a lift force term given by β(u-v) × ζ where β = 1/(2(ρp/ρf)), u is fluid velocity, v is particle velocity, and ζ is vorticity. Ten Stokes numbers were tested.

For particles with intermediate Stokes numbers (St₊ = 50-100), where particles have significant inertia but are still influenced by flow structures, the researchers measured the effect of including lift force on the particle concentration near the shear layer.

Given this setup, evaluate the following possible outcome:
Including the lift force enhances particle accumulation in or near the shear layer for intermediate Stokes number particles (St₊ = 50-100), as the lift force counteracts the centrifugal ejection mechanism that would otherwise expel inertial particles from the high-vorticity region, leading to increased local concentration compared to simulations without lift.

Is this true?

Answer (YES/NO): YES